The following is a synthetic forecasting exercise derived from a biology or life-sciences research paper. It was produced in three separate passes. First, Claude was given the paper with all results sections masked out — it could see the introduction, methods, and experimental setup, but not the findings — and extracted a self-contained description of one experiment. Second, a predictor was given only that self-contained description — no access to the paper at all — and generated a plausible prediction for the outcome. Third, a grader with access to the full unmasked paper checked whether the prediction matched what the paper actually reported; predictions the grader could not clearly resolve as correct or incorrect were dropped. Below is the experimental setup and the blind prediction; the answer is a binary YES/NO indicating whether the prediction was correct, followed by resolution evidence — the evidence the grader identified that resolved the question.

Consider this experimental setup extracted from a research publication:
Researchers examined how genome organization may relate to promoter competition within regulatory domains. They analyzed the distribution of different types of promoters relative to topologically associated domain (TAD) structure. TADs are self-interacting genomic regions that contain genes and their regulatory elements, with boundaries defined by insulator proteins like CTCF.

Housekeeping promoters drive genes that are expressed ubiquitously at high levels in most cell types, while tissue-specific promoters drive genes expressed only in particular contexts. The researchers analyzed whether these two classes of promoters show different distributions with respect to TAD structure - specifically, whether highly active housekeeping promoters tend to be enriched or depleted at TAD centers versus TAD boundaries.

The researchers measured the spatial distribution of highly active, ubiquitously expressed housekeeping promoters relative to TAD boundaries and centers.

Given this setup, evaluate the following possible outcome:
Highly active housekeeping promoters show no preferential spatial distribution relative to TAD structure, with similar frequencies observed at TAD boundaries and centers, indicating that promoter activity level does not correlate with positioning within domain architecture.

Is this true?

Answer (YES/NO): NO